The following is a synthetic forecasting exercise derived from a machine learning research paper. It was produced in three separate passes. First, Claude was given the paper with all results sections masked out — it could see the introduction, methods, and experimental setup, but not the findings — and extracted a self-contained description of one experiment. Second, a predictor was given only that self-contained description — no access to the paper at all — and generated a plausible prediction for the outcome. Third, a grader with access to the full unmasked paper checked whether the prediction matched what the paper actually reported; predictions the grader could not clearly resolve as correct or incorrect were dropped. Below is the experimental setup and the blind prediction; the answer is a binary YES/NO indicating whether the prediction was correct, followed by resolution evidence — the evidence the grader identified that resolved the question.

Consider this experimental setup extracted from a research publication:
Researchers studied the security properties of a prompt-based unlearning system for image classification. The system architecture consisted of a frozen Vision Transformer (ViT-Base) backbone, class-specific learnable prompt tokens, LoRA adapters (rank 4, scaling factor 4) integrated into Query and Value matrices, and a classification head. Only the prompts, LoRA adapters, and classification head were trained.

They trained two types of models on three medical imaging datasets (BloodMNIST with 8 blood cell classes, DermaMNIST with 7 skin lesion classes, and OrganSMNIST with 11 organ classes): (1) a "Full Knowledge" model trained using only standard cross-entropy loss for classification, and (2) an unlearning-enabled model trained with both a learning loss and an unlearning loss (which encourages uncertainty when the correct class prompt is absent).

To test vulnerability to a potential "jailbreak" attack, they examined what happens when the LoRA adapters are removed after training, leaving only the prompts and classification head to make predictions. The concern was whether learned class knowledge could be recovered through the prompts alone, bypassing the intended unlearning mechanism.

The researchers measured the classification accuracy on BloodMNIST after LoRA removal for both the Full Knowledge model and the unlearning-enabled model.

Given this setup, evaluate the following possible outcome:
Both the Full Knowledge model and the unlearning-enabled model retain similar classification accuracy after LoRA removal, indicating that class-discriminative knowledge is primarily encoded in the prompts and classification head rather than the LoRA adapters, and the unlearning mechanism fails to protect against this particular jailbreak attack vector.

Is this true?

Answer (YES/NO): NO